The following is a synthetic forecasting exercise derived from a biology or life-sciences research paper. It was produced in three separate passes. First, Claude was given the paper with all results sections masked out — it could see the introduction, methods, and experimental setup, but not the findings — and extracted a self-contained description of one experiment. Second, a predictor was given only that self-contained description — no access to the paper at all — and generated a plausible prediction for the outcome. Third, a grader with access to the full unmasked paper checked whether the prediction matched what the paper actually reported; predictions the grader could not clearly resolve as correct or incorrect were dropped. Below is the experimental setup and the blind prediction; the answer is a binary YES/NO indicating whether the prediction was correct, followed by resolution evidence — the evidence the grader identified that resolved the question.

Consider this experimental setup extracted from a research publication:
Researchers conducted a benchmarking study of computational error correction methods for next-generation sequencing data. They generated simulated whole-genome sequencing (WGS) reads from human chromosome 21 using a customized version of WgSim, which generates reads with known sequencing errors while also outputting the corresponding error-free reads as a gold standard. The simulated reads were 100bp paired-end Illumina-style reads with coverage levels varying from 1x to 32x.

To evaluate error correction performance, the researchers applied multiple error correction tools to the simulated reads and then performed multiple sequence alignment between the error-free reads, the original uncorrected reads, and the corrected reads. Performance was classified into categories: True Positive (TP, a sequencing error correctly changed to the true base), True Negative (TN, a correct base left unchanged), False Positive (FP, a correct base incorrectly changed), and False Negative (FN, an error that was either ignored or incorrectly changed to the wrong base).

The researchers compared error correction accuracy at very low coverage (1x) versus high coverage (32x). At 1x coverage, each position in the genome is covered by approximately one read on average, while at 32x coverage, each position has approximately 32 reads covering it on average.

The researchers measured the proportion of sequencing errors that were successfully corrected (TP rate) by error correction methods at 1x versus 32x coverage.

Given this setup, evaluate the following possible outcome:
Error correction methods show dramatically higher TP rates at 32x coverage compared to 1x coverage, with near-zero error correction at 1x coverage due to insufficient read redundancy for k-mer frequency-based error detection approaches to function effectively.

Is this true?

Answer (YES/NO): NO